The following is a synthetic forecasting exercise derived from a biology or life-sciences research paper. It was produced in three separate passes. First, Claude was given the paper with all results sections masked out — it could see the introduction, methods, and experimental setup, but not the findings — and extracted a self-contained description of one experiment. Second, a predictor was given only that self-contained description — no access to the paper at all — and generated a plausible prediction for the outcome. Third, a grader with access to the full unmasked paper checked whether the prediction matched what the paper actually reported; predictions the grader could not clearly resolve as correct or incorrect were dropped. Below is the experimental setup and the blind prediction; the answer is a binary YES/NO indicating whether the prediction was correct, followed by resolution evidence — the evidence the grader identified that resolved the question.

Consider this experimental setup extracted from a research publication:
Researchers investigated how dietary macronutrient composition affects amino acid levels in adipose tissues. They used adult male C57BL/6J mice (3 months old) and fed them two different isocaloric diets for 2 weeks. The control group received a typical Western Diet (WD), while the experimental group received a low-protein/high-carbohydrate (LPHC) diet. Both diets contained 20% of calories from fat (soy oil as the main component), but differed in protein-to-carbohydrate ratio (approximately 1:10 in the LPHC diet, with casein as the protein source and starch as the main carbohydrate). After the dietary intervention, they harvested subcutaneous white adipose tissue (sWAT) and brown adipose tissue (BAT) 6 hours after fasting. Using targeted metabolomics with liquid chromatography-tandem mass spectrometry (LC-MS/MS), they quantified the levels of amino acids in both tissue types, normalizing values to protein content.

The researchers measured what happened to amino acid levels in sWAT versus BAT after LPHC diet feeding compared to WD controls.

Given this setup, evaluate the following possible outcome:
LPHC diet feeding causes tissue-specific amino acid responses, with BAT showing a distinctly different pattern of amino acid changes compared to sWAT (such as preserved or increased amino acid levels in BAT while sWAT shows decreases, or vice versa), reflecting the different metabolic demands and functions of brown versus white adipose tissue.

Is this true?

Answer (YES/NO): YES